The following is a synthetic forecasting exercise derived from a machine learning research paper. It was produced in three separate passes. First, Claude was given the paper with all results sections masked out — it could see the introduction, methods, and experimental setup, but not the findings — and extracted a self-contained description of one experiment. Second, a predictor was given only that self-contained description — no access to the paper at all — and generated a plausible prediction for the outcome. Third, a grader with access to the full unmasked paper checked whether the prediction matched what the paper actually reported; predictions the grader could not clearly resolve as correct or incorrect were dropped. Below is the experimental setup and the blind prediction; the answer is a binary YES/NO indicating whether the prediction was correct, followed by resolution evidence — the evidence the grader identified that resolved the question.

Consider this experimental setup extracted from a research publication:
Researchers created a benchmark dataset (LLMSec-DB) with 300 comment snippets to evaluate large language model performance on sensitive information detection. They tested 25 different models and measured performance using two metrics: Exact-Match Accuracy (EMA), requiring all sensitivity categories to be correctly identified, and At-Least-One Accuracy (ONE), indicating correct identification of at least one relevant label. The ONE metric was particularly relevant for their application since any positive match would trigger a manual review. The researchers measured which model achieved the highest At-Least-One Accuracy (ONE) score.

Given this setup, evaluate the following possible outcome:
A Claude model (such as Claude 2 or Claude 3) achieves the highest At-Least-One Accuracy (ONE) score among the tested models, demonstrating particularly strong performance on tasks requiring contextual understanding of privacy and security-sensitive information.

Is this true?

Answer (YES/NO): NO